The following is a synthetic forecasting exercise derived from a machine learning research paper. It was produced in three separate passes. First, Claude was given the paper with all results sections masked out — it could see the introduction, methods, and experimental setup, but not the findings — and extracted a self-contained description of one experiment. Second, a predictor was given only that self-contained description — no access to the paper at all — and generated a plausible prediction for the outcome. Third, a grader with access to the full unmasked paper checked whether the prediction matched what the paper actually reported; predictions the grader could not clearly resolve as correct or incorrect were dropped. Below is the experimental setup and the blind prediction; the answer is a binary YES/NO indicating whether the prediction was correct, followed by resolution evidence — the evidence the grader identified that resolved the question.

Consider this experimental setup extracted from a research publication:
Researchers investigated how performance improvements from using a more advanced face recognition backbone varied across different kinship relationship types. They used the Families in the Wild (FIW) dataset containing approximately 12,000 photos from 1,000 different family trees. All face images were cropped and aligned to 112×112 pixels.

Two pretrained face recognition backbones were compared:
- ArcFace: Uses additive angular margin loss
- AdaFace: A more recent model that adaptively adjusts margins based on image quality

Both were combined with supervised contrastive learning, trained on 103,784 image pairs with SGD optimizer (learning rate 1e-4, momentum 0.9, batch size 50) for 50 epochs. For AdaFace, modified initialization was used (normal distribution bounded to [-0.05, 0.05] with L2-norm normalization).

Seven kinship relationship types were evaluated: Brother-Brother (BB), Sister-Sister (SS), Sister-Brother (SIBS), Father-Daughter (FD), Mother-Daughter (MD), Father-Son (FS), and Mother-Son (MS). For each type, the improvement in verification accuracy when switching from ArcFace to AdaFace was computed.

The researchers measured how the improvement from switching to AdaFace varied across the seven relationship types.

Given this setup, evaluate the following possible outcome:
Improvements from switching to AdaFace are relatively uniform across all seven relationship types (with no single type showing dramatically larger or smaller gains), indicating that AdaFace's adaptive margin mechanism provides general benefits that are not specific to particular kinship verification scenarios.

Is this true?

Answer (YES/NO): NO